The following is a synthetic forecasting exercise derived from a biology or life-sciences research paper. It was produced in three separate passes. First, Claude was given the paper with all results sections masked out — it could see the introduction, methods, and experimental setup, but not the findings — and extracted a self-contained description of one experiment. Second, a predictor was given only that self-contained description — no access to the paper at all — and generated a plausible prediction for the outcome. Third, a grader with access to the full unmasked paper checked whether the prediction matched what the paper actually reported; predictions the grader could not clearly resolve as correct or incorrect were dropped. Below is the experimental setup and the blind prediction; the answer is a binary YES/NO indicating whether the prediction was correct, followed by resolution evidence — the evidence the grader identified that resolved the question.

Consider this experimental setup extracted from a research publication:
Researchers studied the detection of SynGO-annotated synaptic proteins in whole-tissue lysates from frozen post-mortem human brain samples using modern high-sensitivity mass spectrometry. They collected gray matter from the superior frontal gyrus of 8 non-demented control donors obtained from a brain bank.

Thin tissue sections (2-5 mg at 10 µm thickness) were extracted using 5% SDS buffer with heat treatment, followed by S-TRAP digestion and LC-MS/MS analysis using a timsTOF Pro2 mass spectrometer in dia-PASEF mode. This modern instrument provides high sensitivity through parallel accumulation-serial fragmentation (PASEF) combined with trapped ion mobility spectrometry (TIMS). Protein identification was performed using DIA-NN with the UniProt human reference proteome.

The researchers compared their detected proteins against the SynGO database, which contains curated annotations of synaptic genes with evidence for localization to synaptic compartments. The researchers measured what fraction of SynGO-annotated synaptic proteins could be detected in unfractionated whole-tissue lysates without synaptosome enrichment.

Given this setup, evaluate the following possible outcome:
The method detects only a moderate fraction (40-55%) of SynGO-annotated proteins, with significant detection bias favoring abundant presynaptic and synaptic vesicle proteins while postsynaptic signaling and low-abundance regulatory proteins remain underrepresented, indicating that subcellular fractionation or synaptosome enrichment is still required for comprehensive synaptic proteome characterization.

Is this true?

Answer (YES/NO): NO